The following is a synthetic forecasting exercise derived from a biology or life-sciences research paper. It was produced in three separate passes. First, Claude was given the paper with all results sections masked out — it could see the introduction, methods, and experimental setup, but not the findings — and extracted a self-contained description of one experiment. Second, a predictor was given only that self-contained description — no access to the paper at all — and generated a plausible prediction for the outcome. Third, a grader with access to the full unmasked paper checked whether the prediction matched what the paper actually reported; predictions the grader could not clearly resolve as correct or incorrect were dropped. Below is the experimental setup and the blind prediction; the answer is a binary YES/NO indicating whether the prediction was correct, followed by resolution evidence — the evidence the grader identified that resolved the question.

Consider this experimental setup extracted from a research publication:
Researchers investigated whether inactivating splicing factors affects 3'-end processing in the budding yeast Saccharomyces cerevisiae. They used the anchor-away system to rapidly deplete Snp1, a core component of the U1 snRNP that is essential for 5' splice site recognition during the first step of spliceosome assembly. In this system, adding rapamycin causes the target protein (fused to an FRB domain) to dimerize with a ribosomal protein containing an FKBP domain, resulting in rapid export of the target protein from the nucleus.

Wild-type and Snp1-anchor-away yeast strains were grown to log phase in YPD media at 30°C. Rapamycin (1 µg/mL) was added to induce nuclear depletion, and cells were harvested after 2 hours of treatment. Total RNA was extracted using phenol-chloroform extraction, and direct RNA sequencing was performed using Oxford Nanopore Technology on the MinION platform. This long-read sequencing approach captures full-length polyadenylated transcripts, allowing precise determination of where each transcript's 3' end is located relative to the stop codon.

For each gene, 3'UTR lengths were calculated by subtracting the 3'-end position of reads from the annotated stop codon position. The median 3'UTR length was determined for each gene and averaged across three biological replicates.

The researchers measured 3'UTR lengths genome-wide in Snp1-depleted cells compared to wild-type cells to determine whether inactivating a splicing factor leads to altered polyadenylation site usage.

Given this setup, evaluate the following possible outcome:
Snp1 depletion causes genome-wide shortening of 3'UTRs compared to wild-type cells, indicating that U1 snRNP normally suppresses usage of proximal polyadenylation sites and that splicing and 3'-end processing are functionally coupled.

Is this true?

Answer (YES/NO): NO